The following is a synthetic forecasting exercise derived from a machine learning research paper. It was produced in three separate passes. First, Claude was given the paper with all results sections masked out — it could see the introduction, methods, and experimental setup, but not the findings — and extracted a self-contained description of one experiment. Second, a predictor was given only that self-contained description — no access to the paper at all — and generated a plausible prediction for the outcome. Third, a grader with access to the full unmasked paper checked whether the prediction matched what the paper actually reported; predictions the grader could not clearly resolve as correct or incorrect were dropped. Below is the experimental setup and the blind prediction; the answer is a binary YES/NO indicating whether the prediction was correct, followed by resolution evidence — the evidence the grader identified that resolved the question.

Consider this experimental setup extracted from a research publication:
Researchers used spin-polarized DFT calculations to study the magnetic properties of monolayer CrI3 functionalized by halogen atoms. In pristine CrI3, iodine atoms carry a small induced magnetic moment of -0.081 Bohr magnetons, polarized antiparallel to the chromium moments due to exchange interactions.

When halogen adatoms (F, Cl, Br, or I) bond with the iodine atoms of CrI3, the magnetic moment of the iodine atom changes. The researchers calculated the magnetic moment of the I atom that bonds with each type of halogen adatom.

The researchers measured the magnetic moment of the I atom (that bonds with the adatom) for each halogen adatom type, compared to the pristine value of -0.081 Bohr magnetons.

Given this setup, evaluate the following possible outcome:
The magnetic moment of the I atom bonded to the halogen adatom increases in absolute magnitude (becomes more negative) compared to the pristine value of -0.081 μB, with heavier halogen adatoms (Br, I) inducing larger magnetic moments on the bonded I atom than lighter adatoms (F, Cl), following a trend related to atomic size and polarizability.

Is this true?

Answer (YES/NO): NO